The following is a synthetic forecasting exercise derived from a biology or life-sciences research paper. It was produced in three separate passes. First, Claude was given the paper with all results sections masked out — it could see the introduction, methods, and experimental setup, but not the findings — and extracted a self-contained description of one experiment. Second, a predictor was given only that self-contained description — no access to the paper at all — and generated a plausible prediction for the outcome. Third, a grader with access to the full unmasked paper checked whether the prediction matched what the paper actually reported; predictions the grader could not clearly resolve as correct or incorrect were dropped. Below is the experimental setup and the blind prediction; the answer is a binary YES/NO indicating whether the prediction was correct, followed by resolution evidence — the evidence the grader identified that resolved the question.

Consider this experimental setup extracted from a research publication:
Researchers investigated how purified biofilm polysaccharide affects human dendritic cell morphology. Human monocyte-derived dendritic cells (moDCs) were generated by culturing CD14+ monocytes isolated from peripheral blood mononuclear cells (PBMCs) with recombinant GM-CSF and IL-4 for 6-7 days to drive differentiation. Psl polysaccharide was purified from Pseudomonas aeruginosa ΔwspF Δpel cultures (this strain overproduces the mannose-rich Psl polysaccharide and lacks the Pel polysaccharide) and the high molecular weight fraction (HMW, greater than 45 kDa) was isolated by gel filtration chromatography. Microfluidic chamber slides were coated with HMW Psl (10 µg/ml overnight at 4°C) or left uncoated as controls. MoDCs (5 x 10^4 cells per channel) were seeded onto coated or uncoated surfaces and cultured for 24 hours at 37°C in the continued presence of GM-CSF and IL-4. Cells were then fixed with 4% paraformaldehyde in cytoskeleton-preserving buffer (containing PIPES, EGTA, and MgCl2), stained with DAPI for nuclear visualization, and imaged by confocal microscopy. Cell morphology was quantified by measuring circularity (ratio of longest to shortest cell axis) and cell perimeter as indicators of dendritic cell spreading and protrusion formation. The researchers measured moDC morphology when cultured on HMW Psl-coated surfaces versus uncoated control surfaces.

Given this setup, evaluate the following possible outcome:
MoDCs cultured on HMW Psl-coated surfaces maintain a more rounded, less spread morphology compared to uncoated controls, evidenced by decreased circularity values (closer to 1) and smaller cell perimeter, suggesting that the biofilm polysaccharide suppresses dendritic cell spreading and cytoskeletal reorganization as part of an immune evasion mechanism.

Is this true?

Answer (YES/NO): NO